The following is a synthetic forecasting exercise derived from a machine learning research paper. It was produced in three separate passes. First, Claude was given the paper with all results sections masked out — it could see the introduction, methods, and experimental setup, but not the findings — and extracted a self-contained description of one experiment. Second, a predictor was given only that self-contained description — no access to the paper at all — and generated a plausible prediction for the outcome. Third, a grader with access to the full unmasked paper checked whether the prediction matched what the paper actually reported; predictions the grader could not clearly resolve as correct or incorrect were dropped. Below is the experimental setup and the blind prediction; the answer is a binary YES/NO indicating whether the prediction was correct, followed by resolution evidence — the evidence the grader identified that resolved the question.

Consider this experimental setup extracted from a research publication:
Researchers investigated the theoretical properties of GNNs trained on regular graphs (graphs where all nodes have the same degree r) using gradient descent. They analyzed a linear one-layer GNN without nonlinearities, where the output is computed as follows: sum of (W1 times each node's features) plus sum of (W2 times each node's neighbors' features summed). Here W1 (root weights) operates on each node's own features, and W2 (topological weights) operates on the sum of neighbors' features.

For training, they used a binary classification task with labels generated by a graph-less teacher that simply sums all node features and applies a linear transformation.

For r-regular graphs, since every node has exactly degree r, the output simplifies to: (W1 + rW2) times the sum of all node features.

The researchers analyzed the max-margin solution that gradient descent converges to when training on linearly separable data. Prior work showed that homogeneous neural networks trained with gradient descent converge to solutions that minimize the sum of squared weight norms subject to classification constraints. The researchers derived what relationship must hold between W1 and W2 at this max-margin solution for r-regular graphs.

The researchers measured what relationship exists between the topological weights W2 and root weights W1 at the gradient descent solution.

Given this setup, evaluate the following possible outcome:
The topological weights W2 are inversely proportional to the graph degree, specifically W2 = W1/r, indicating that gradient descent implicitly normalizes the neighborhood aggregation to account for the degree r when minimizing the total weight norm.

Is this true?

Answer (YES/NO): NO